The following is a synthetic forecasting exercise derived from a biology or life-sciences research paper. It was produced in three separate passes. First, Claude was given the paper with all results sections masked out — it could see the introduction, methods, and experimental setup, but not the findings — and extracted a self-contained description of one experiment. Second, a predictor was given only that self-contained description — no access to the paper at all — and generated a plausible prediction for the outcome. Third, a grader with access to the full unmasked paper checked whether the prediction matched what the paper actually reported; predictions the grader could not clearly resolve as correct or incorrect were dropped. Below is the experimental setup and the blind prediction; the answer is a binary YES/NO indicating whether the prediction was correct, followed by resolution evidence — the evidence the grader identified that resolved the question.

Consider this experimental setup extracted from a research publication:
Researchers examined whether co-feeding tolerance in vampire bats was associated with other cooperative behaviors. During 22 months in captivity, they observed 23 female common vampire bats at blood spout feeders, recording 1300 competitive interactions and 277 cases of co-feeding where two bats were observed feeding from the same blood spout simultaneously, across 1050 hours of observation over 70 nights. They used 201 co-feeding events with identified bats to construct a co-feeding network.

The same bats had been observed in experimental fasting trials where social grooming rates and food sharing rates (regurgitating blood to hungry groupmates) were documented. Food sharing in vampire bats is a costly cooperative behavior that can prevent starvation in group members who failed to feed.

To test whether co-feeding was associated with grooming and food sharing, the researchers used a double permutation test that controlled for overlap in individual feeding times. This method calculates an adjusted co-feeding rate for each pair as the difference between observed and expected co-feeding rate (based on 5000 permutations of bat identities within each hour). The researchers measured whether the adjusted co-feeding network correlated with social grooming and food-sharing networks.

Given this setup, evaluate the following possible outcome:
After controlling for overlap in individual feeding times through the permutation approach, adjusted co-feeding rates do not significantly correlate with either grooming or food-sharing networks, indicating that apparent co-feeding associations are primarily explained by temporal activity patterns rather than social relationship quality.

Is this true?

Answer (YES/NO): NO